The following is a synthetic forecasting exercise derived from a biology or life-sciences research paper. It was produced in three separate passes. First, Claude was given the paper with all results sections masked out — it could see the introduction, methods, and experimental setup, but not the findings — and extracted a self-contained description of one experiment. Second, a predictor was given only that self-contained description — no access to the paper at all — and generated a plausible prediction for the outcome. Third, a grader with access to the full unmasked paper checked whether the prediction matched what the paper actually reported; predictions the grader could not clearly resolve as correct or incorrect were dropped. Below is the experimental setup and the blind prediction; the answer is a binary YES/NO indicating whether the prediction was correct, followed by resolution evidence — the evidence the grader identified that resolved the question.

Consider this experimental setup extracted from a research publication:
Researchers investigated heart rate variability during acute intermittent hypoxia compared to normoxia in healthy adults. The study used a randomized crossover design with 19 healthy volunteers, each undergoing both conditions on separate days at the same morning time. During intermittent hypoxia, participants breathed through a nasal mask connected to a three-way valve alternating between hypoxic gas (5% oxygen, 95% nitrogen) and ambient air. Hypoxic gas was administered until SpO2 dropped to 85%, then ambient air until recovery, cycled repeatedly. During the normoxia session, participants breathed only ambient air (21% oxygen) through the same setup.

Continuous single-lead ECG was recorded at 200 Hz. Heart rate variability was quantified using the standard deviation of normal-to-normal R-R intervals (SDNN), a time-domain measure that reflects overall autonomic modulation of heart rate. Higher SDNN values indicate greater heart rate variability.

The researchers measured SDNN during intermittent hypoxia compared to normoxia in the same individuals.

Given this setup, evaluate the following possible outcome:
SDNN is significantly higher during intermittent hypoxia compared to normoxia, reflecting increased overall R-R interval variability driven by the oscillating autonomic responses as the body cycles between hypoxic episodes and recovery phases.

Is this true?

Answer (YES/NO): YES